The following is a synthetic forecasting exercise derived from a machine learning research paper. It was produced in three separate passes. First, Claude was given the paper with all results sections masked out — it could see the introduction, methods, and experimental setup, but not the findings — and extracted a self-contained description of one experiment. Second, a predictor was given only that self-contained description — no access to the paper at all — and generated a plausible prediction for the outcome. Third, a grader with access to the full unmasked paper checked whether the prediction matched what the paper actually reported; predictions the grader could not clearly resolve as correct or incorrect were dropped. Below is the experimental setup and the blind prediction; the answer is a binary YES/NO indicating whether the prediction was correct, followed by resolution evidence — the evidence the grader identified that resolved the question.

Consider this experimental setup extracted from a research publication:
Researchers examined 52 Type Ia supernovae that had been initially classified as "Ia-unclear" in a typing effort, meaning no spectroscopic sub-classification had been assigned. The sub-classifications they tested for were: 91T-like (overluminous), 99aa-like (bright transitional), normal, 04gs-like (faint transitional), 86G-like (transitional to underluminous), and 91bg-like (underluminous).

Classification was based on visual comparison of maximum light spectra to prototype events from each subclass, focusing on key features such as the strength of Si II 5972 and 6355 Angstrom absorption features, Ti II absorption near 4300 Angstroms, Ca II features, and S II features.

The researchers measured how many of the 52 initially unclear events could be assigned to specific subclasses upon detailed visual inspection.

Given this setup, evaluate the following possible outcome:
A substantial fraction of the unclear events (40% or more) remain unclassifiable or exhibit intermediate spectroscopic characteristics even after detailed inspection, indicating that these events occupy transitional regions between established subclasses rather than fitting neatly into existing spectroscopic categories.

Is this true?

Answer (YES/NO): NO